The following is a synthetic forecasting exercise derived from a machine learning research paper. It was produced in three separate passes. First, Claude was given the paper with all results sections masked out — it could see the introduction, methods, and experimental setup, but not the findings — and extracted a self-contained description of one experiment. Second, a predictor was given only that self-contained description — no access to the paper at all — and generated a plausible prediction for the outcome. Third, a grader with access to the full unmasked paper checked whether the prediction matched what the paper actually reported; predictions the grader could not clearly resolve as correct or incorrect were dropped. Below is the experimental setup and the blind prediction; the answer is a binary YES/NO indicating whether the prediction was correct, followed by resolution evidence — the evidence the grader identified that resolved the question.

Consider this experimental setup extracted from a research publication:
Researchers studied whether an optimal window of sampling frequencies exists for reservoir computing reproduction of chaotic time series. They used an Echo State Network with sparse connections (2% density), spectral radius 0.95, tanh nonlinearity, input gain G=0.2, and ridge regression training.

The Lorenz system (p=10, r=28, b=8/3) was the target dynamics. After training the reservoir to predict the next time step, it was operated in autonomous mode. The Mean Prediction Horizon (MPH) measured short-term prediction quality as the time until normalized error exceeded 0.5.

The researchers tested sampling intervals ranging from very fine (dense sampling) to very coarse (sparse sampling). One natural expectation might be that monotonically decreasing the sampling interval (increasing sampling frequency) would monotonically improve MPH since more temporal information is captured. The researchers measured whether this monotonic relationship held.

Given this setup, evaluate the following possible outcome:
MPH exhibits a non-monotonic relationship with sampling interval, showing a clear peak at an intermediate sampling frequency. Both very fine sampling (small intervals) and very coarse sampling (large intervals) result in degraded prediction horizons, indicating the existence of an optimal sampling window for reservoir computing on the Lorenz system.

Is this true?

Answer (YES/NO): YES